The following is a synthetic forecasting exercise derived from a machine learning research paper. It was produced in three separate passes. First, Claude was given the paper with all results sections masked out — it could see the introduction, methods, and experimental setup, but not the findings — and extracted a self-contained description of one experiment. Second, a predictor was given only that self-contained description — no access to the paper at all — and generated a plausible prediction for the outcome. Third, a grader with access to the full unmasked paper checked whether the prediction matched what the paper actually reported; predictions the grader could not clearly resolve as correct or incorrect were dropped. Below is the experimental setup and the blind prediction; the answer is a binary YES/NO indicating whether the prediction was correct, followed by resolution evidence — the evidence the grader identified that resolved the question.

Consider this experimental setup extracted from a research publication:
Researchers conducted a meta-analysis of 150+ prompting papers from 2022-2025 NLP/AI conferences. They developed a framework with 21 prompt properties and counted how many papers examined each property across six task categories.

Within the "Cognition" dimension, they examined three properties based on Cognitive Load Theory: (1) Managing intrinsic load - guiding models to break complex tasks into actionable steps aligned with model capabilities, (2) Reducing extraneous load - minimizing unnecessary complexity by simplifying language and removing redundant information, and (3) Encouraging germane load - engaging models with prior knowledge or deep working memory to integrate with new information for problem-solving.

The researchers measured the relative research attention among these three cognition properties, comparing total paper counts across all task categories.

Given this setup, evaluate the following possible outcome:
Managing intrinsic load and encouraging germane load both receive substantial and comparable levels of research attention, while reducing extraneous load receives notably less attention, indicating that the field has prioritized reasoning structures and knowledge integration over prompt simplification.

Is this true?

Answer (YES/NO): NO